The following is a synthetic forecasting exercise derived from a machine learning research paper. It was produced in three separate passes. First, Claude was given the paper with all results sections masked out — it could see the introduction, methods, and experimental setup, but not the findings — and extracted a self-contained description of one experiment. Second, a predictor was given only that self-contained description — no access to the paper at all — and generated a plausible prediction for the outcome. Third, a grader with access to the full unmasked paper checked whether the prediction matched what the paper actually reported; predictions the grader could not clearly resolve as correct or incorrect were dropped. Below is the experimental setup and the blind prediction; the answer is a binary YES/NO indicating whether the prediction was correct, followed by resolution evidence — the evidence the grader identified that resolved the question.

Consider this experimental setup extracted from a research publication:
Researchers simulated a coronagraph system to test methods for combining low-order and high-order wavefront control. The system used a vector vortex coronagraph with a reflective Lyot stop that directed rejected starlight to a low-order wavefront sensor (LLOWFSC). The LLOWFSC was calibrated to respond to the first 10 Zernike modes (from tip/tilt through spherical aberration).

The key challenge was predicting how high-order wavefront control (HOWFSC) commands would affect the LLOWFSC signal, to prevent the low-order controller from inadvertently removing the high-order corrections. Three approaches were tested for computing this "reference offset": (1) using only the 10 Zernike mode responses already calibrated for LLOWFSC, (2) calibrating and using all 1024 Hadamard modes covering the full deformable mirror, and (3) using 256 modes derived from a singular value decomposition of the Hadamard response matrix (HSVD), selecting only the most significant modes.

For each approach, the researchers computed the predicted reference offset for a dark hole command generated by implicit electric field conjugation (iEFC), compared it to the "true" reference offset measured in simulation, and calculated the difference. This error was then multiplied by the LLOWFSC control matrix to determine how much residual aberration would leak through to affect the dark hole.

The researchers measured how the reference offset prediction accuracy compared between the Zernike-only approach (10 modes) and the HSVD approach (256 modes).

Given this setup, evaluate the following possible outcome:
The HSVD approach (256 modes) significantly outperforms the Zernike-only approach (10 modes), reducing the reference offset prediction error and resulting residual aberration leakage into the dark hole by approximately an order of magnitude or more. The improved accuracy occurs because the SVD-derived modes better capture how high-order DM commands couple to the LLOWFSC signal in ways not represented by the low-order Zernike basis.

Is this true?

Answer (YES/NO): YES